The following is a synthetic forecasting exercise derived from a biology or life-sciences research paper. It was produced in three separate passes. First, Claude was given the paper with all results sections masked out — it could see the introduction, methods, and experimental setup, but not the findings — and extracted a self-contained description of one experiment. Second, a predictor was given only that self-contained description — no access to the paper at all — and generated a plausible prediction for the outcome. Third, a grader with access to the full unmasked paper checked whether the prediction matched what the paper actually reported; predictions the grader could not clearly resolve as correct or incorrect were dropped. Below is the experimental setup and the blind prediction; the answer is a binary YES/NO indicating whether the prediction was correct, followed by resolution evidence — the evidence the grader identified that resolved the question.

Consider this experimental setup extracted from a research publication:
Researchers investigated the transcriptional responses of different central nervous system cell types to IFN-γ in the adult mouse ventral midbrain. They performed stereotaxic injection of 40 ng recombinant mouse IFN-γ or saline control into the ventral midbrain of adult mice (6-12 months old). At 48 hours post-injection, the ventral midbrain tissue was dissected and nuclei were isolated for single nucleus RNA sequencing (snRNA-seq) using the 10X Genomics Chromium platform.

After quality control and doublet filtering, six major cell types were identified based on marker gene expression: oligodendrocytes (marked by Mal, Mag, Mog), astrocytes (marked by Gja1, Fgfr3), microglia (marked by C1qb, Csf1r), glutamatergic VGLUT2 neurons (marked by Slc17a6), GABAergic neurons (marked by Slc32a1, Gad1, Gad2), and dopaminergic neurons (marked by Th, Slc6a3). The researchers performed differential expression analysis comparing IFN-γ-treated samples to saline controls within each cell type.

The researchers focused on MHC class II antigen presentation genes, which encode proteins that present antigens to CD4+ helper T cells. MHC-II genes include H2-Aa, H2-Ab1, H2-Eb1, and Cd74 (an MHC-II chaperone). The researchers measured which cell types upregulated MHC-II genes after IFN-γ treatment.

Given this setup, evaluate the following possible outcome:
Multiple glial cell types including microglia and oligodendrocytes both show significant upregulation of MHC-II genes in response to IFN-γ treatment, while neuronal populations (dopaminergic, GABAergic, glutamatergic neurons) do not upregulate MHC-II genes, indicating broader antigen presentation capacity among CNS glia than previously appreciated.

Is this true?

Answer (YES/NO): NO